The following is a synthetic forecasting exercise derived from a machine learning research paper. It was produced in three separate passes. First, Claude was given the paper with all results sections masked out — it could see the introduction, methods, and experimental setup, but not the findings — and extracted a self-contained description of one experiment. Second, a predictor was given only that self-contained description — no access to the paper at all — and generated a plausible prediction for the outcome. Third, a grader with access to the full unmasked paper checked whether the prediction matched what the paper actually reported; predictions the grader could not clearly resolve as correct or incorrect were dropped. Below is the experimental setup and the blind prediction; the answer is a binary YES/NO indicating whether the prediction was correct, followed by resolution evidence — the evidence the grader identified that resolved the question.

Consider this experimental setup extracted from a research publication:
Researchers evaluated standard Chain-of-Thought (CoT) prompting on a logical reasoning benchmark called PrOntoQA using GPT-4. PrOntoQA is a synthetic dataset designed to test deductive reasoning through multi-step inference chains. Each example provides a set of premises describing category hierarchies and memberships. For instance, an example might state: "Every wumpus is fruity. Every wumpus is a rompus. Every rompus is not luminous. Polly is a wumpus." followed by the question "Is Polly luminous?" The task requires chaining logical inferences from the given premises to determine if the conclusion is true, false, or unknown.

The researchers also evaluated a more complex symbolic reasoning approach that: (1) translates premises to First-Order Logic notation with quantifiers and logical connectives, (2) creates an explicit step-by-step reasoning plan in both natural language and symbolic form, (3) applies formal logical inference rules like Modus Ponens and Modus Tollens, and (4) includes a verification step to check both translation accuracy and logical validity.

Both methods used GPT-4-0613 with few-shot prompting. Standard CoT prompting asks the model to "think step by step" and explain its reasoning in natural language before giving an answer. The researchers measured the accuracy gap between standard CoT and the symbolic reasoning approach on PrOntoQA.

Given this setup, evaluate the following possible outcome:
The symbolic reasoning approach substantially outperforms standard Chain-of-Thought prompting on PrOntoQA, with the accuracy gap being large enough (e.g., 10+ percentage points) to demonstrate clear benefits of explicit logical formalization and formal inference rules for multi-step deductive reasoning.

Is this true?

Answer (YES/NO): NO